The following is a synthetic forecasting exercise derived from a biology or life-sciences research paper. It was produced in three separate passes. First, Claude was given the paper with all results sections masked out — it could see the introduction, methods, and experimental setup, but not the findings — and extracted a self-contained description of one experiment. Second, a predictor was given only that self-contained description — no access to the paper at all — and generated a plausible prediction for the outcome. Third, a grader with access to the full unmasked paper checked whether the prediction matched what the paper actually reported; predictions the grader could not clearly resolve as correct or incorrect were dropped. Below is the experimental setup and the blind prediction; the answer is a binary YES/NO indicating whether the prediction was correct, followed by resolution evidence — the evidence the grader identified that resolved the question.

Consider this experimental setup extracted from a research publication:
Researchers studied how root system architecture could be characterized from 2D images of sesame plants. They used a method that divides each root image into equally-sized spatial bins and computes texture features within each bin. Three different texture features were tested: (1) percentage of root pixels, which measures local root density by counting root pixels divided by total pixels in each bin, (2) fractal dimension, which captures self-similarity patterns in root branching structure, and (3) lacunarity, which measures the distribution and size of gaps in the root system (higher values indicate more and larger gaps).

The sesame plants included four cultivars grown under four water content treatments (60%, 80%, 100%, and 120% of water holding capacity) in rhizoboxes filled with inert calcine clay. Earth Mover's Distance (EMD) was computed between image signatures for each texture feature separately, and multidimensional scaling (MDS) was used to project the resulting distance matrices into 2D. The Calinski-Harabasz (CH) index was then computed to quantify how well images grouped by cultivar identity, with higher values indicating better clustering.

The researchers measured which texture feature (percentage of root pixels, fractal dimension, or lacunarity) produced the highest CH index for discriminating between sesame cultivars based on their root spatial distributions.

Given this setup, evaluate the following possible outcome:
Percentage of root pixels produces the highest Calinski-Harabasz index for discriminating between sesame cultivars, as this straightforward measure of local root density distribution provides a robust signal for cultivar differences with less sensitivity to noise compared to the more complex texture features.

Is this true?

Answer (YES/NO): NO